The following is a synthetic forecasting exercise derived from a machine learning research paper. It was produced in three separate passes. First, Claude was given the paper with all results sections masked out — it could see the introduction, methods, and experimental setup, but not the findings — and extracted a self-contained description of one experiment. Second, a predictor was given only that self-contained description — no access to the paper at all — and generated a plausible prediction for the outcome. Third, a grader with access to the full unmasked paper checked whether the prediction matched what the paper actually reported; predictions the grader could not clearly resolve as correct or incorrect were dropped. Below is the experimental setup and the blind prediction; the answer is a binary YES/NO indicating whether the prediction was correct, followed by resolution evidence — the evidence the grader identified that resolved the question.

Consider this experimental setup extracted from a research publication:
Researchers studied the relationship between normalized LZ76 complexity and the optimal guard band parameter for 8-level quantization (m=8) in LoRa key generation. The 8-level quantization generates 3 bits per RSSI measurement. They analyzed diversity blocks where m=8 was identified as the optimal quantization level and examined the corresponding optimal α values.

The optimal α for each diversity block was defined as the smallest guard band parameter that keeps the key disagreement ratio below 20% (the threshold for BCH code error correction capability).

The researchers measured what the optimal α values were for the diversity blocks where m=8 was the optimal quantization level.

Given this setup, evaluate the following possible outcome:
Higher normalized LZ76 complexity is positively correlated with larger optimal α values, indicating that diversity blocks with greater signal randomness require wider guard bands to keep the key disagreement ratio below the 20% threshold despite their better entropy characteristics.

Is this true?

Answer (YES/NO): NO